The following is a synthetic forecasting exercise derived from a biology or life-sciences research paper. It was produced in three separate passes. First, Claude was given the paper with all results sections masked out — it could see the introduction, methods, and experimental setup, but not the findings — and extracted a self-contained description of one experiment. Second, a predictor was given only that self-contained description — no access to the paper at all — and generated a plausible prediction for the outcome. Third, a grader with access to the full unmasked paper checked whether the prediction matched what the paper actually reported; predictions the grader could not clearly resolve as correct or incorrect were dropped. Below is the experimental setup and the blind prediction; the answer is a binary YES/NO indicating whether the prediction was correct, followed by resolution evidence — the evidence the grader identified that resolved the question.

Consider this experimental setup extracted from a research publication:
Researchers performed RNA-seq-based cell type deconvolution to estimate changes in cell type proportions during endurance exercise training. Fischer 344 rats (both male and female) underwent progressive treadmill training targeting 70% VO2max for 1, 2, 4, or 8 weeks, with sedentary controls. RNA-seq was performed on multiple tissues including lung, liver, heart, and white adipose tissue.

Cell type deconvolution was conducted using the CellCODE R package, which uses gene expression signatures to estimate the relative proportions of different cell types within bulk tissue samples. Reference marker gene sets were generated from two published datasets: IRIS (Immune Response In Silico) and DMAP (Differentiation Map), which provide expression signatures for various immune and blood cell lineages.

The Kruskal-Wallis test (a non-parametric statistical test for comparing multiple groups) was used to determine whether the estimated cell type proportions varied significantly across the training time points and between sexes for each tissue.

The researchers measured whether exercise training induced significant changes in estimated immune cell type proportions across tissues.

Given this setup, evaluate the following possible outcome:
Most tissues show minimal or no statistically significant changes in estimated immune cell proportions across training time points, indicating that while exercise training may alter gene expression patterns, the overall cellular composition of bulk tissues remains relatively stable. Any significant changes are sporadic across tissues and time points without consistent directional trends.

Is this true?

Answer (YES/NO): NO